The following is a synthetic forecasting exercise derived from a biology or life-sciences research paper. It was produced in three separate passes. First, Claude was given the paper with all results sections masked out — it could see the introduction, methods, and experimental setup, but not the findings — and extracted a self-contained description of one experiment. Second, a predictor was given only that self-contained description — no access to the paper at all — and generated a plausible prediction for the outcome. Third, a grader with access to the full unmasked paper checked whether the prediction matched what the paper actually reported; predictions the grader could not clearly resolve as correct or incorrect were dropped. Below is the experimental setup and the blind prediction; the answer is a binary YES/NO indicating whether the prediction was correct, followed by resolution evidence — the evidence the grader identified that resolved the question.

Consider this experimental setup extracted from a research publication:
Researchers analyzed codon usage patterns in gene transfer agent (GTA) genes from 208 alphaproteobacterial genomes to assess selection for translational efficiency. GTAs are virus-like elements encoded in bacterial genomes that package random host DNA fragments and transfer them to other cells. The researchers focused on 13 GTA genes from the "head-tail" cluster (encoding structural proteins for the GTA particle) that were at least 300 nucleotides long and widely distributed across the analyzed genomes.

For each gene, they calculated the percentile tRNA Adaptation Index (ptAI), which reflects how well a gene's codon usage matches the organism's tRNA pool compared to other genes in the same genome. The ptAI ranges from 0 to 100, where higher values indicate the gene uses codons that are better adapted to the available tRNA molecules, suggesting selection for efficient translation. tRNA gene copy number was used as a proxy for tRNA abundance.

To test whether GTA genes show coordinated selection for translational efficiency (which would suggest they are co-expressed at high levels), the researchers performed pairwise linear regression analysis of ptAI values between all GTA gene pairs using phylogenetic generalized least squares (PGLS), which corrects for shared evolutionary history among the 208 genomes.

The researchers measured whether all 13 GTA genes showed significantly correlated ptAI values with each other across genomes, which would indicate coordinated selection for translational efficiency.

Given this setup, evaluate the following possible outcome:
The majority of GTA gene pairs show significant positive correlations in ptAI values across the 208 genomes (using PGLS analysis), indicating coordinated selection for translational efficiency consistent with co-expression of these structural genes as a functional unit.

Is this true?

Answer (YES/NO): YES